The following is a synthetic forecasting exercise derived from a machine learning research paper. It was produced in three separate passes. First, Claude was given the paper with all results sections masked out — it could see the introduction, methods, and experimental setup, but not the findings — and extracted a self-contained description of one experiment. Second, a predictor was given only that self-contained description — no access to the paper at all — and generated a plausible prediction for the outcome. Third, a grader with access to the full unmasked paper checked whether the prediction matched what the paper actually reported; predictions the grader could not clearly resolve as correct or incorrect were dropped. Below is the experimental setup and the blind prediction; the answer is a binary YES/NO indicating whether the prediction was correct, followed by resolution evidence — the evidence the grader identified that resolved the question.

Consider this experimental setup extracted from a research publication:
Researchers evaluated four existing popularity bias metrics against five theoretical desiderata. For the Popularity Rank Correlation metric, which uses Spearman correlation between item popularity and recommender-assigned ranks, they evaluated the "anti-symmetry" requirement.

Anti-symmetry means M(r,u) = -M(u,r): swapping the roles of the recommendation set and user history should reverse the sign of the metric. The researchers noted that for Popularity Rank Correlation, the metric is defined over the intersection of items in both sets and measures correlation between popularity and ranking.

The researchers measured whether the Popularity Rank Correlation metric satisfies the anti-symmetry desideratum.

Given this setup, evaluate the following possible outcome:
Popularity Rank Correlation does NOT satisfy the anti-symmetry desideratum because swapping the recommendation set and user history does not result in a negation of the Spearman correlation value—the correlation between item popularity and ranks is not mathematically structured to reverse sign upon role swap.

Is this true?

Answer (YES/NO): YES